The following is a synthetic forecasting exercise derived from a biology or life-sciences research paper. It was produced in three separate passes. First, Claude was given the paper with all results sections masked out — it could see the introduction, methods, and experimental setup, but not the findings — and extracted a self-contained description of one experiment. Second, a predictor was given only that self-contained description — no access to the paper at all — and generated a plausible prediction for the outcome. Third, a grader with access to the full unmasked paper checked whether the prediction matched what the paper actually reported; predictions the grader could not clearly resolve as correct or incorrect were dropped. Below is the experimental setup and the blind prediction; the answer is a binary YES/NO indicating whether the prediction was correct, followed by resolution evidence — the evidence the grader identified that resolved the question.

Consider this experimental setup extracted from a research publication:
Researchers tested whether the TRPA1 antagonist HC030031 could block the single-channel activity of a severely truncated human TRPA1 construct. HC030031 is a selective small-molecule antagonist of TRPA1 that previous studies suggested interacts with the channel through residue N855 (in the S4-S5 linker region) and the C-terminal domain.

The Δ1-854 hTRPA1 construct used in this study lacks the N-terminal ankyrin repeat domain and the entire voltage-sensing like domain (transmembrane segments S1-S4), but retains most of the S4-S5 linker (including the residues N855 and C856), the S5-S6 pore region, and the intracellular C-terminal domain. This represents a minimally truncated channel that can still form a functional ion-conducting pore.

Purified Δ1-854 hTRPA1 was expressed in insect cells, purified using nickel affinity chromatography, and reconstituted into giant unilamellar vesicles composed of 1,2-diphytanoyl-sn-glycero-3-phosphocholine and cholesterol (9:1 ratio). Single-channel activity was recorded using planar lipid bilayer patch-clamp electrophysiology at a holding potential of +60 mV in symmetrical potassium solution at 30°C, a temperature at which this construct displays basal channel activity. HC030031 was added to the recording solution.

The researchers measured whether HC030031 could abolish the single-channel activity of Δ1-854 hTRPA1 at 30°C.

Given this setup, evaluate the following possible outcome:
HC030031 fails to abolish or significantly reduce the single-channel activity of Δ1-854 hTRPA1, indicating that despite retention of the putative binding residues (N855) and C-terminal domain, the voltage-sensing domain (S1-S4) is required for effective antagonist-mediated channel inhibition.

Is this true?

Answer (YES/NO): NO